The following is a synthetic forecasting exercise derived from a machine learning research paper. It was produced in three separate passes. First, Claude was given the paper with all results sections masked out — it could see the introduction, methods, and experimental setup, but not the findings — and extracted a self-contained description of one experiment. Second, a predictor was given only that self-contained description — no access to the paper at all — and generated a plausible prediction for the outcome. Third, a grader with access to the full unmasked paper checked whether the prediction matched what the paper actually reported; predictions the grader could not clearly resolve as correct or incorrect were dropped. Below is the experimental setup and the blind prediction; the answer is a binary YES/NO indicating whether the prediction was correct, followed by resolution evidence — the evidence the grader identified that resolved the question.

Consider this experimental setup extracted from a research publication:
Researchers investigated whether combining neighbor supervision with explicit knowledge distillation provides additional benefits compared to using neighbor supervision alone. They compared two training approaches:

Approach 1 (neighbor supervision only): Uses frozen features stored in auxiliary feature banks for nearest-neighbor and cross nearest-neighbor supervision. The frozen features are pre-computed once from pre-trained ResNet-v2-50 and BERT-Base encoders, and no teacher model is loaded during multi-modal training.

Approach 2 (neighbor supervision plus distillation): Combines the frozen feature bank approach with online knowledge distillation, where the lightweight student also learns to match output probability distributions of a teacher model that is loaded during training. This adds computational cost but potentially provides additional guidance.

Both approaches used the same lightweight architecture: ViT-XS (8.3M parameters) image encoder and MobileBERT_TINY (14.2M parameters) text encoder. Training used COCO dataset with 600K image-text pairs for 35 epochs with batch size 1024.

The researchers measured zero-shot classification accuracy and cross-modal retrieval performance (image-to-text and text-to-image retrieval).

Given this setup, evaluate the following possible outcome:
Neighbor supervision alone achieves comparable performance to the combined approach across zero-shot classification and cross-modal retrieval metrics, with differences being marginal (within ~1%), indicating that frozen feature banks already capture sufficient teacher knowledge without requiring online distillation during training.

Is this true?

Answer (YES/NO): NO